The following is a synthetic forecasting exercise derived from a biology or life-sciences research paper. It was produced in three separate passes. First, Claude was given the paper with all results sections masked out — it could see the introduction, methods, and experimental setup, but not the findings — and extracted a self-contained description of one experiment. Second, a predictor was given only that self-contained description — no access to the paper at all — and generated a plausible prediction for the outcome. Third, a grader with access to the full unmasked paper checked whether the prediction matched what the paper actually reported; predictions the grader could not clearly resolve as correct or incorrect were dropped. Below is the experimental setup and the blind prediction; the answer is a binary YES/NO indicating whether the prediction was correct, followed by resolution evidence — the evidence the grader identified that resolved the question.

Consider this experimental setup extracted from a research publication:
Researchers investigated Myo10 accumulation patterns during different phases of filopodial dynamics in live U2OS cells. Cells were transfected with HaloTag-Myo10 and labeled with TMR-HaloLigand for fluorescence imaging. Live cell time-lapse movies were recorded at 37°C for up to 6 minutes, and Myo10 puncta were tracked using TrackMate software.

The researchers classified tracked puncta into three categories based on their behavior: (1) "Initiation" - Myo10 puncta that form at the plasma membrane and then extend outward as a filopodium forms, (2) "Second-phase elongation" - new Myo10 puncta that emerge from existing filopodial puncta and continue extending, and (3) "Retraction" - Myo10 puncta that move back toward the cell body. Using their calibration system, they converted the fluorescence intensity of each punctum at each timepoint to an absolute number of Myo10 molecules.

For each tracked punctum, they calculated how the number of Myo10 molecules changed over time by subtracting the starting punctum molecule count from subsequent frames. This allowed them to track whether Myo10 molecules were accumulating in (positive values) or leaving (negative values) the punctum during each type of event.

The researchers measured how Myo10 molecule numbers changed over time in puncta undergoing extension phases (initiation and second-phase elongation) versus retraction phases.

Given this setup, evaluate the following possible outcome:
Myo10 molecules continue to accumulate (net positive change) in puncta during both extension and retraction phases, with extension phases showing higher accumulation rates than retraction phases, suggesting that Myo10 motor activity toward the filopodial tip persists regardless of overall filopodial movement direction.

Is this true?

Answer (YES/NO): NO